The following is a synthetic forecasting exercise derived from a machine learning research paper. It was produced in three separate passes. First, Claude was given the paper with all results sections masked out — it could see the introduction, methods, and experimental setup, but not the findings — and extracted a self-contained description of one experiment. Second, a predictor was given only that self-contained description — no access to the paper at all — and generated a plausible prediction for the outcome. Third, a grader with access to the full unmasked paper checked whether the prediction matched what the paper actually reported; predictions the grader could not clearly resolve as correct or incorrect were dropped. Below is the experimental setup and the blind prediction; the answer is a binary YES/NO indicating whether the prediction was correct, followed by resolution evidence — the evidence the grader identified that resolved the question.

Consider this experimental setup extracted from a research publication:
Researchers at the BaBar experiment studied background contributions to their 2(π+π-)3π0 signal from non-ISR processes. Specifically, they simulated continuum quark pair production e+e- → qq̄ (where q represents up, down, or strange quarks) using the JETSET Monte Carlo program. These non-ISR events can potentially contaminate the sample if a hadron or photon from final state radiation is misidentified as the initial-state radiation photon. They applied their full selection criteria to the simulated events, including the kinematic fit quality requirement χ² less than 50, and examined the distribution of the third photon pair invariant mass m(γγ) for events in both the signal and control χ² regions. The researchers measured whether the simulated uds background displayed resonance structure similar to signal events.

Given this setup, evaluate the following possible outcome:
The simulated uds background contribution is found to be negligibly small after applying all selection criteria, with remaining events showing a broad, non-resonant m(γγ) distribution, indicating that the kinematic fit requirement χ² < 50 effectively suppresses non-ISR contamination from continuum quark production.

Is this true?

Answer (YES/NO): NO